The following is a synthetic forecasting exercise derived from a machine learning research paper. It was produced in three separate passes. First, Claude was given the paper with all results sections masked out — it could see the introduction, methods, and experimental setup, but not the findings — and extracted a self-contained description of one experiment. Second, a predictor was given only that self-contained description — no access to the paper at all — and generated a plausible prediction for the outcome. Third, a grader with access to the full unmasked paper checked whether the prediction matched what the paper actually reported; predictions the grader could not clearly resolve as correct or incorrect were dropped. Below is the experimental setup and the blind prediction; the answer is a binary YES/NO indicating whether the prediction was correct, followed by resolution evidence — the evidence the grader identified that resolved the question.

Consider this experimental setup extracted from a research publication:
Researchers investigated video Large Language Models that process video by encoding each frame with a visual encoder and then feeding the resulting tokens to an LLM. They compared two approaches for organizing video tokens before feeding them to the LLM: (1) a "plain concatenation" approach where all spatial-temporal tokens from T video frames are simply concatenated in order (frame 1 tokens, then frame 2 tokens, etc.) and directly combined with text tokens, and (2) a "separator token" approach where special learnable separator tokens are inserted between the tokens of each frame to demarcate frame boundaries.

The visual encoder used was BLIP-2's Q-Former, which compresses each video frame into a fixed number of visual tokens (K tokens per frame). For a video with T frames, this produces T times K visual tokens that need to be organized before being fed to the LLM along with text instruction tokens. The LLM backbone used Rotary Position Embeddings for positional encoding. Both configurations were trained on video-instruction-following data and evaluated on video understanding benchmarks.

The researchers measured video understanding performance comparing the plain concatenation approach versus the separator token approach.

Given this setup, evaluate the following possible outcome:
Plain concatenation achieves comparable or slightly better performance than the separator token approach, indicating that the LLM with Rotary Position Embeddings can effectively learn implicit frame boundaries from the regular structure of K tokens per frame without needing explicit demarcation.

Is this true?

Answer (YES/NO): YES